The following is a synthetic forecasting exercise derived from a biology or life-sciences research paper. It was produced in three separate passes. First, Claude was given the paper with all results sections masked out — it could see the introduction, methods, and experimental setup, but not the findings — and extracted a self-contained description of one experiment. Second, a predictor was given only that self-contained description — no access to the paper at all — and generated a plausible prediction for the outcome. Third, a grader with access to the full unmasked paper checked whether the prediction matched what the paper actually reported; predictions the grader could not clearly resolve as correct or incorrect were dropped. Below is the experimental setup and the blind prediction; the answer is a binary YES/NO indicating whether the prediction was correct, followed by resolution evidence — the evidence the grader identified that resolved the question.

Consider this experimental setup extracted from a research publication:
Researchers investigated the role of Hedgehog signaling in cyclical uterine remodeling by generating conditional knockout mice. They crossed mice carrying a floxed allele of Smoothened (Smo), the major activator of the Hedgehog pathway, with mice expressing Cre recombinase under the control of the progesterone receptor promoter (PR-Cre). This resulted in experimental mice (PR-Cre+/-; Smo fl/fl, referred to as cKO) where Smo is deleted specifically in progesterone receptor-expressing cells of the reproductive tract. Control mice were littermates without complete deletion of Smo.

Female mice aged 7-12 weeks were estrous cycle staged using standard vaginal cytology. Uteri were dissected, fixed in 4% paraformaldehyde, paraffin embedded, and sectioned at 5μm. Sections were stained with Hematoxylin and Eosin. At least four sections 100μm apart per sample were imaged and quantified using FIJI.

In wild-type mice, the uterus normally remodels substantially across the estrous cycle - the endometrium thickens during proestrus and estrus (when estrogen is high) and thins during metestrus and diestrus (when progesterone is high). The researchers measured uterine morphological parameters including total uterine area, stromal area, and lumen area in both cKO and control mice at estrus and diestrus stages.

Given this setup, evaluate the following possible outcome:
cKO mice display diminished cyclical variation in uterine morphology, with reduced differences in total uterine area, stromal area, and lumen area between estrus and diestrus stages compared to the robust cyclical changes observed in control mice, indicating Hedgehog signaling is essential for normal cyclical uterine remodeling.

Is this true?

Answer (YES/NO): YES